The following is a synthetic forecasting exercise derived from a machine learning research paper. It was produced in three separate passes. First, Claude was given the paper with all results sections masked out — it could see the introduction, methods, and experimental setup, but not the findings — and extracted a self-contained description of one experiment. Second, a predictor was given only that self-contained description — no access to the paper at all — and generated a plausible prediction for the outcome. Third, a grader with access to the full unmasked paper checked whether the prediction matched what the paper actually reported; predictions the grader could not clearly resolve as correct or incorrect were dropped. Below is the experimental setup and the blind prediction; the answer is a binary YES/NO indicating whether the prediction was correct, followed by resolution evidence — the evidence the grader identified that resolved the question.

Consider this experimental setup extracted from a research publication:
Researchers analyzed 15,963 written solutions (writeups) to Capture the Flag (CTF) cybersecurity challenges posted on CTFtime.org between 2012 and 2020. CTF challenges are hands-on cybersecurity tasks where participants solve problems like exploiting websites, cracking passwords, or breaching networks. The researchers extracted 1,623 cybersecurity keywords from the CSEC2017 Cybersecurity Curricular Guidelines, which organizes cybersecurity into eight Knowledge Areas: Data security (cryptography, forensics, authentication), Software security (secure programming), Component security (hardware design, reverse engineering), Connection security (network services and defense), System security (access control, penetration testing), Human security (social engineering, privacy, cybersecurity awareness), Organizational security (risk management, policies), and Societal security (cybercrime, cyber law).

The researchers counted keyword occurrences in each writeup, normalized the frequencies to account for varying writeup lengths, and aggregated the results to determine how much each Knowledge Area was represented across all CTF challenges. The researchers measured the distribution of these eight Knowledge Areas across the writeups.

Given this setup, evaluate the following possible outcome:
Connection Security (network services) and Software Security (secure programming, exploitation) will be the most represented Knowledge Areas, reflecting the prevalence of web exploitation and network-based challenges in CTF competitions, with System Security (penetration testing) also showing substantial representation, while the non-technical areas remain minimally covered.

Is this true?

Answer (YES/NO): NO